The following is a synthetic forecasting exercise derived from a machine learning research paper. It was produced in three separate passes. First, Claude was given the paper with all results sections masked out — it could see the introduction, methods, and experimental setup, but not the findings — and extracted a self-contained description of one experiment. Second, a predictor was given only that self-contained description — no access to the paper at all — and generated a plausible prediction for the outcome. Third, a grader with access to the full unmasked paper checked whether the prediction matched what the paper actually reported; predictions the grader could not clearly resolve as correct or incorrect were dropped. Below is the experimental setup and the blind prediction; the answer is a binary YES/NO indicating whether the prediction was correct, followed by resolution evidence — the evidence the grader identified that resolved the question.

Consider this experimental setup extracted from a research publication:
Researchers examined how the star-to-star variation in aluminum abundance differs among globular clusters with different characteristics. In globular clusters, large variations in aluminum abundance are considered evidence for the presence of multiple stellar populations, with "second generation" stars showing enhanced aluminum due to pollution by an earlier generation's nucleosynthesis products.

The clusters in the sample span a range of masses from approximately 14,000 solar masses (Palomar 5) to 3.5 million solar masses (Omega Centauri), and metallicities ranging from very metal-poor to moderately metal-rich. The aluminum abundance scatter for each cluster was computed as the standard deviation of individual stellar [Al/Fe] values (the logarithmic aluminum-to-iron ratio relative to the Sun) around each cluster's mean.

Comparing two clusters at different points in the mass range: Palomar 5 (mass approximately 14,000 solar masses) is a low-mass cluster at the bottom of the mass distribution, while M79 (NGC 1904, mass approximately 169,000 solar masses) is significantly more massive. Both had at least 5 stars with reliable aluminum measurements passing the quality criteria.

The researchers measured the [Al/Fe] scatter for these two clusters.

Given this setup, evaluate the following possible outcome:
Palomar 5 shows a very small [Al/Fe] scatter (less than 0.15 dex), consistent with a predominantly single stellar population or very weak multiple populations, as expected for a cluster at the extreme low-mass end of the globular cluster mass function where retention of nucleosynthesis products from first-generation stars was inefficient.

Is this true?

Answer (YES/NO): YES